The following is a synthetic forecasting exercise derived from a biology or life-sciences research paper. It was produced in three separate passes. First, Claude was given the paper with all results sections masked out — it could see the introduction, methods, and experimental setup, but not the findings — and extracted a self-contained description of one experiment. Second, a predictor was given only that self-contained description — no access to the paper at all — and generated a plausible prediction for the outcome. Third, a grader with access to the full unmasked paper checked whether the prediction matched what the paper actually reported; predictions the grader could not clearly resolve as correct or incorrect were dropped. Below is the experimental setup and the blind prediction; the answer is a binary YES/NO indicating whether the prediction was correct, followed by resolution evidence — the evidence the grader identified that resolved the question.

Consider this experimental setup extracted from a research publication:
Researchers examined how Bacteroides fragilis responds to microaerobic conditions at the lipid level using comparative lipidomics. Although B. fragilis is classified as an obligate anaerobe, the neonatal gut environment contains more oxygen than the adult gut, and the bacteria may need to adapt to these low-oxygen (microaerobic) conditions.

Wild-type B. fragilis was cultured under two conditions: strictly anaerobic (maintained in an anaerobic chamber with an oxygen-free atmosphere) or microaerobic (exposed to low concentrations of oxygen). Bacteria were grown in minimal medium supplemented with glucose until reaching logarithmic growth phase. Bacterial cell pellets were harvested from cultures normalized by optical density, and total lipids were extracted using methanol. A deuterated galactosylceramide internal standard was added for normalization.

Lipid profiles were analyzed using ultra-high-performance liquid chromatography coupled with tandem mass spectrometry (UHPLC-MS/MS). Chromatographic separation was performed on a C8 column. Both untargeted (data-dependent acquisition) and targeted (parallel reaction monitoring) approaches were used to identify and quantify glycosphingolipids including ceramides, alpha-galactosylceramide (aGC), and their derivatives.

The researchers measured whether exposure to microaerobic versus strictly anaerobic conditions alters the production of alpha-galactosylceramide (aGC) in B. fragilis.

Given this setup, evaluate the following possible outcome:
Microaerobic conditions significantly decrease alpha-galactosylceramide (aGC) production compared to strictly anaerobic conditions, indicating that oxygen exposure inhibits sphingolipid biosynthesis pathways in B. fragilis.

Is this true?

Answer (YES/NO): NO